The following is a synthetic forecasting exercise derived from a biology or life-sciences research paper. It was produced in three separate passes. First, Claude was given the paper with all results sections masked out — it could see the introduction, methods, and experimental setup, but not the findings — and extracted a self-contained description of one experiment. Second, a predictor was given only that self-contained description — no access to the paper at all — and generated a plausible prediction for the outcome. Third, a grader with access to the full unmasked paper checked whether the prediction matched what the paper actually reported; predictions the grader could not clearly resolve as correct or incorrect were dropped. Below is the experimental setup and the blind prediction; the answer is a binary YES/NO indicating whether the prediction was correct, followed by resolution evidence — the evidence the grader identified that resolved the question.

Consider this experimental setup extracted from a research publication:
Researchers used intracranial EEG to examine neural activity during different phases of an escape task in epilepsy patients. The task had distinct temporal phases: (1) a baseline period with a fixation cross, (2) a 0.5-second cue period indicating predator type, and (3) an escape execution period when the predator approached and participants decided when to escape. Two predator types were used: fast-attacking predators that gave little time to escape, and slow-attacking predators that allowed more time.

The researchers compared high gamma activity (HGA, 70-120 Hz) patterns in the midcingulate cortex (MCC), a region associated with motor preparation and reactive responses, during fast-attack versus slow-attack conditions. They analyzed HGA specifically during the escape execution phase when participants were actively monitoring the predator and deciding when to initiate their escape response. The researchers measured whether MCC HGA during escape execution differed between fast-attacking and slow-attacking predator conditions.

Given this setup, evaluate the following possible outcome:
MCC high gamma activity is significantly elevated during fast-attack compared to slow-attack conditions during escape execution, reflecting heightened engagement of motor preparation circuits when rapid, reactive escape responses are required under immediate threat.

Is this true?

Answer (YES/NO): YES